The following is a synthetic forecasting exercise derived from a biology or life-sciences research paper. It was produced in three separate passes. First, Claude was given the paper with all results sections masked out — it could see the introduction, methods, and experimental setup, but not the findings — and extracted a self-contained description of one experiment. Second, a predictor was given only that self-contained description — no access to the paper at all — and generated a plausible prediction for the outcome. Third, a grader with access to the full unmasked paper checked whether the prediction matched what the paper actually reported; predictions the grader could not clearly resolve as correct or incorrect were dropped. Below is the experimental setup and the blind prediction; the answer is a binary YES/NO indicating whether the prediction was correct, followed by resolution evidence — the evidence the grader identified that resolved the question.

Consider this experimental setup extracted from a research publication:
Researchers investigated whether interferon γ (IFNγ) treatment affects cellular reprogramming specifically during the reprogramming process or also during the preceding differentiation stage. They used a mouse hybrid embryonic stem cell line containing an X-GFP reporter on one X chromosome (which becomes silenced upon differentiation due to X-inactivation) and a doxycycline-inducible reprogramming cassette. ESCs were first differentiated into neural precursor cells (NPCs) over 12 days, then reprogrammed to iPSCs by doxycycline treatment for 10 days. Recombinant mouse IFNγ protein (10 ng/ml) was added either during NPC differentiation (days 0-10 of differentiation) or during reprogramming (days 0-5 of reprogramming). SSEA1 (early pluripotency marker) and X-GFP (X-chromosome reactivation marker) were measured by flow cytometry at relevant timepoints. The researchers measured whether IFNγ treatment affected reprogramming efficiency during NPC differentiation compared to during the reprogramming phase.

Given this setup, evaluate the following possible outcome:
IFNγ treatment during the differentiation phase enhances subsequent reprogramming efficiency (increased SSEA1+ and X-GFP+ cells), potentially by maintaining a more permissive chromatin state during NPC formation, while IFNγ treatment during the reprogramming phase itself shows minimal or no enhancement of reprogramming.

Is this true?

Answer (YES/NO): NO